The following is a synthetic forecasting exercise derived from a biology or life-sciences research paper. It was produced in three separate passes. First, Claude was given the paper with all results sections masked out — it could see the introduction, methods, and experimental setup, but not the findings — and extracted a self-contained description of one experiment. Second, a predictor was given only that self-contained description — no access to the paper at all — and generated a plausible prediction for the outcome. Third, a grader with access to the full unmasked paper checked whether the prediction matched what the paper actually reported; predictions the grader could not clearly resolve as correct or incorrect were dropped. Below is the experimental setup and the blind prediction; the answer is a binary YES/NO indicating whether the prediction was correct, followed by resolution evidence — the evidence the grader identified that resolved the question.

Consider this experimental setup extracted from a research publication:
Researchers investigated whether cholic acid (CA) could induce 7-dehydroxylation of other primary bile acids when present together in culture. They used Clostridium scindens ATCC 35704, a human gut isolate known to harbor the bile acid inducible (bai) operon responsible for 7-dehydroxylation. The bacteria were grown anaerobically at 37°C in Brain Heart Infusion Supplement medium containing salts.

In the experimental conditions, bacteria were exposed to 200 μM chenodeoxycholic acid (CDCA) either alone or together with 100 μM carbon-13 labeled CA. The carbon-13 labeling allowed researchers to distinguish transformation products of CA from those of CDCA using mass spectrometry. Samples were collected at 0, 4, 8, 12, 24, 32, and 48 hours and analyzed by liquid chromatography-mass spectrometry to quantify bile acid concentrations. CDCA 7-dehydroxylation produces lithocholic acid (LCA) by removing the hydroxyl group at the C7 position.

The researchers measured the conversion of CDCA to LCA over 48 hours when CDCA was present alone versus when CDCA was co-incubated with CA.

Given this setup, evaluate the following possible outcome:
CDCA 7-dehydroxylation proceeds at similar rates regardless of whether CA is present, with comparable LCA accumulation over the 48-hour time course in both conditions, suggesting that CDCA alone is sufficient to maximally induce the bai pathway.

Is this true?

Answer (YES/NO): NO